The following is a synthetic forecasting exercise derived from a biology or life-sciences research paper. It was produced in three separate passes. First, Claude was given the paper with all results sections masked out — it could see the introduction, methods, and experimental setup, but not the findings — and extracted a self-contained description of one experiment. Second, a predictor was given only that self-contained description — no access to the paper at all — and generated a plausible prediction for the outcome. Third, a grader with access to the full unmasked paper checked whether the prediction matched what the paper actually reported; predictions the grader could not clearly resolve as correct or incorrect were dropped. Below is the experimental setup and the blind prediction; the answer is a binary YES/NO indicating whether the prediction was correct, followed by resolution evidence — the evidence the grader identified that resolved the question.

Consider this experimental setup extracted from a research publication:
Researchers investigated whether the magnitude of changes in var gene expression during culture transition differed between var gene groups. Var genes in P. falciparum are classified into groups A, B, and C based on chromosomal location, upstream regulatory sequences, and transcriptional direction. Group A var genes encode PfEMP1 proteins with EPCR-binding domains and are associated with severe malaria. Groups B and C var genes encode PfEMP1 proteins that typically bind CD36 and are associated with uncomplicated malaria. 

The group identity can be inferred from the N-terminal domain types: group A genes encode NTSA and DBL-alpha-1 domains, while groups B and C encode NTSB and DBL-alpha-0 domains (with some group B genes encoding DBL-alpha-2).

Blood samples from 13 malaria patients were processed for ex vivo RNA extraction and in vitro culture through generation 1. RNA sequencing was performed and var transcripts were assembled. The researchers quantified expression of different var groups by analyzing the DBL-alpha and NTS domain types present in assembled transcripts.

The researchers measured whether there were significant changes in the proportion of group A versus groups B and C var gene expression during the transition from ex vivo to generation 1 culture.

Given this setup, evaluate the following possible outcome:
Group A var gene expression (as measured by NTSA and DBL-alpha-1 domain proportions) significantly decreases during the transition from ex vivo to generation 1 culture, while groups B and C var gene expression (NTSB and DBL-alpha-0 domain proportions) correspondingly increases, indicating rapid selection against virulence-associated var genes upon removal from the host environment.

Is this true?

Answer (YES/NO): NO